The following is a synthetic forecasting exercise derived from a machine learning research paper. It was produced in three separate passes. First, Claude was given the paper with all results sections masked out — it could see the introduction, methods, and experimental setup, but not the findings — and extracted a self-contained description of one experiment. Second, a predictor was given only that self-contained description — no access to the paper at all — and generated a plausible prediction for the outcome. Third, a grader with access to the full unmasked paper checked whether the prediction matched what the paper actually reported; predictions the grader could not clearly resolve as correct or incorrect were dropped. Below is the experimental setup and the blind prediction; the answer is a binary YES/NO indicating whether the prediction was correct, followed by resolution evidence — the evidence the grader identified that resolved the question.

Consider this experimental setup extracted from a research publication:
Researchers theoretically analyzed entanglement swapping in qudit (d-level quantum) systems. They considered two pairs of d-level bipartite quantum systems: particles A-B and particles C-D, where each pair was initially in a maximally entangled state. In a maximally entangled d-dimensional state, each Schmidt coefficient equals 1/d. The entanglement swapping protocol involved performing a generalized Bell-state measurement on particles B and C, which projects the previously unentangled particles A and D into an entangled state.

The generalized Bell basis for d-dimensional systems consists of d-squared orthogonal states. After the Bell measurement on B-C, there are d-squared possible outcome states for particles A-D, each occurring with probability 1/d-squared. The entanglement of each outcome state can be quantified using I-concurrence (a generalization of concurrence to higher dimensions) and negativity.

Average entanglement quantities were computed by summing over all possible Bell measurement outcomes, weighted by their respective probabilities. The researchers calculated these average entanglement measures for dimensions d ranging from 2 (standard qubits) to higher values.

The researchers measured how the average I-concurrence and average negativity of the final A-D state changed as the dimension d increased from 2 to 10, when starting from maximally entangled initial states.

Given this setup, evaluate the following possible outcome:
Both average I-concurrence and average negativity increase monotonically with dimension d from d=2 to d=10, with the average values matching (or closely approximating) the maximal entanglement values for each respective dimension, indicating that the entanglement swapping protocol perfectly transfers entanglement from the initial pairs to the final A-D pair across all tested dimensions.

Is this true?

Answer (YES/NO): NO